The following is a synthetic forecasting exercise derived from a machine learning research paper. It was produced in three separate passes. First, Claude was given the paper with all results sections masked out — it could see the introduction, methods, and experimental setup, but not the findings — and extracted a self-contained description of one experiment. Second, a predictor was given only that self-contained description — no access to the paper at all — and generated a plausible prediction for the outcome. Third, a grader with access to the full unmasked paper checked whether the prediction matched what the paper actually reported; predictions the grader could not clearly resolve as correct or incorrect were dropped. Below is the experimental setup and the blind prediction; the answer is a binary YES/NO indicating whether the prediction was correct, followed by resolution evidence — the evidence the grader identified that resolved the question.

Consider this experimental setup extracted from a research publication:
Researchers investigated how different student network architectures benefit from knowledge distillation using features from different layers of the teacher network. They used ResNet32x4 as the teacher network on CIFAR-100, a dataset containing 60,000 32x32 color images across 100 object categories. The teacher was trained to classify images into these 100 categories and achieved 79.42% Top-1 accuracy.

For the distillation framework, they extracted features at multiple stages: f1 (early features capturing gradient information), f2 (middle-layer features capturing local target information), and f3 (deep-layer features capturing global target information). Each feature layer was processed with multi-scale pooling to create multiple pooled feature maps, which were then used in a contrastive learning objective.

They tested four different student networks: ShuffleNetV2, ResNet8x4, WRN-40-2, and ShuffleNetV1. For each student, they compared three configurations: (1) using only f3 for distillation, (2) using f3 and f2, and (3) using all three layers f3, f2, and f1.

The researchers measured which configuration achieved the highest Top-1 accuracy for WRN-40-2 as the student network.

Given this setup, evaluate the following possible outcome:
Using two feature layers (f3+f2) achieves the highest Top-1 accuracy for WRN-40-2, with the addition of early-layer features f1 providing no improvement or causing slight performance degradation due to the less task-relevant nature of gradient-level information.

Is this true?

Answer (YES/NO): NO